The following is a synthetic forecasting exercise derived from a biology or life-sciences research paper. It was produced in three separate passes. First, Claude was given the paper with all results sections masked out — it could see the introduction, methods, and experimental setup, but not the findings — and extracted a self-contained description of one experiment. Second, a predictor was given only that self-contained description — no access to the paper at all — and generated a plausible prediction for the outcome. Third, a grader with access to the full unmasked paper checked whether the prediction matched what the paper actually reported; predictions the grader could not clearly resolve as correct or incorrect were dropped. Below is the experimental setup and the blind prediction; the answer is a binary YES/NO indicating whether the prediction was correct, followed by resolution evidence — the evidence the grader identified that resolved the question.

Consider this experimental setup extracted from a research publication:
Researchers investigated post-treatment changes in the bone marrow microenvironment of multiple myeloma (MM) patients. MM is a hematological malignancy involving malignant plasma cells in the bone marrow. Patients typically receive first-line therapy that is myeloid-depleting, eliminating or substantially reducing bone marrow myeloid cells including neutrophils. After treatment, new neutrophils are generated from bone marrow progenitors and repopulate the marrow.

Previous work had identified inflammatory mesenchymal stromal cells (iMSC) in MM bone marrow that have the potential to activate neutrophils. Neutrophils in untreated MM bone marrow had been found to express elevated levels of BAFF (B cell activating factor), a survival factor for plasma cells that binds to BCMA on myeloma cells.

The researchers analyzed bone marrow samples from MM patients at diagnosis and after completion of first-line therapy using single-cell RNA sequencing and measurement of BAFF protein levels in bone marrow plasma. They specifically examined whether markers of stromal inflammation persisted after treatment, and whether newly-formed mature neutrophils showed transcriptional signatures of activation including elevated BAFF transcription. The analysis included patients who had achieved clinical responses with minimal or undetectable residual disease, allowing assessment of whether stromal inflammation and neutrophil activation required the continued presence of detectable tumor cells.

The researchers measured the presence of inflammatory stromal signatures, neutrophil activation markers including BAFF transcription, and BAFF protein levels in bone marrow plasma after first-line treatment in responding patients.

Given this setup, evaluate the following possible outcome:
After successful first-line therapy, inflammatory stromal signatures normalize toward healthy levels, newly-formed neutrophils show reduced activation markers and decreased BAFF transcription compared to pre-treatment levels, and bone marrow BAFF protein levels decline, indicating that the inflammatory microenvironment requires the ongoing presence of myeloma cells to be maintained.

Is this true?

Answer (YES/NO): NO